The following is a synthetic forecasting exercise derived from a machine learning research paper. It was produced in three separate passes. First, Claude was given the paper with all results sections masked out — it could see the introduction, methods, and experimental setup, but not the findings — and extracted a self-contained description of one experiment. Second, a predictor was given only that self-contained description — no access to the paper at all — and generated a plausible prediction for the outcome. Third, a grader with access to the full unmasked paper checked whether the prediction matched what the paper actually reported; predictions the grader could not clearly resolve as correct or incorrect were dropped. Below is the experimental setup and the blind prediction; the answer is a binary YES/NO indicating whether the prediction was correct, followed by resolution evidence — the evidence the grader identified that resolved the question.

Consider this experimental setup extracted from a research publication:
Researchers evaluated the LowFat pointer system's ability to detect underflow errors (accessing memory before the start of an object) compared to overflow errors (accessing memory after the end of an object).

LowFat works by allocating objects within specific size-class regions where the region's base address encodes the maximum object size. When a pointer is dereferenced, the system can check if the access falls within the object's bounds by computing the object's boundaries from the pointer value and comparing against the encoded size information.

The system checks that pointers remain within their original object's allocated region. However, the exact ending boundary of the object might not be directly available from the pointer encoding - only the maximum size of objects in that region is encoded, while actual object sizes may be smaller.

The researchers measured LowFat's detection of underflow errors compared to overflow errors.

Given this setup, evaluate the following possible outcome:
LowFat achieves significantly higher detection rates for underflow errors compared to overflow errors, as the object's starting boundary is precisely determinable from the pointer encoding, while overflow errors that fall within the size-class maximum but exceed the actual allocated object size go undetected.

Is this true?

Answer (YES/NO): YES